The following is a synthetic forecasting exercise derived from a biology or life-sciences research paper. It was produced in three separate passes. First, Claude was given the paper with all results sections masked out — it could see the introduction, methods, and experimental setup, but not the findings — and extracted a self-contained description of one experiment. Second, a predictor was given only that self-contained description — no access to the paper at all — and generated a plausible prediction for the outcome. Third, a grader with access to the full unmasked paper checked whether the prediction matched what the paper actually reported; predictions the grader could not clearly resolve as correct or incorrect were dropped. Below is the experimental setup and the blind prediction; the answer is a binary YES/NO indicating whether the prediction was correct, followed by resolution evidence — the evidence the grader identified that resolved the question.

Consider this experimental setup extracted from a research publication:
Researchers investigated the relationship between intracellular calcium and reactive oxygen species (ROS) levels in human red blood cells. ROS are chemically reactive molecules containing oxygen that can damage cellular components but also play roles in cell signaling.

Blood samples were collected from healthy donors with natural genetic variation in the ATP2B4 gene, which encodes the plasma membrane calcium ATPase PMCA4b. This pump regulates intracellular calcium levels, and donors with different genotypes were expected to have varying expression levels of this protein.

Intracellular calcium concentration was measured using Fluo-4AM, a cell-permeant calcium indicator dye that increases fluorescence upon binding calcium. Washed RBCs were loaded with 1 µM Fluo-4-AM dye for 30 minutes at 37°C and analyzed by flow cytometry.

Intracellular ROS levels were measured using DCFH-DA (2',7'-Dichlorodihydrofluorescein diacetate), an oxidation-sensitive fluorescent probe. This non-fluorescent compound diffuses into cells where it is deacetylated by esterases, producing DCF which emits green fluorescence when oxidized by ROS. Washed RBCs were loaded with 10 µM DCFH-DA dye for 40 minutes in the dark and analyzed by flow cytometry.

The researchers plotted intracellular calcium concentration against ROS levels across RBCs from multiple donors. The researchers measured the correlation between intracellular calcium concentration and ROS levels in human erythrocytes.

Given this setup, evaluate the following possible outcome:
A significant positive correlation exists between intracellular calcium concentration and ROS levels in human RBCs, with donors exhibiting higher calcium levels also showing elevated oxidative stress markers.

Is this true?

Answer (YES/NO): YES